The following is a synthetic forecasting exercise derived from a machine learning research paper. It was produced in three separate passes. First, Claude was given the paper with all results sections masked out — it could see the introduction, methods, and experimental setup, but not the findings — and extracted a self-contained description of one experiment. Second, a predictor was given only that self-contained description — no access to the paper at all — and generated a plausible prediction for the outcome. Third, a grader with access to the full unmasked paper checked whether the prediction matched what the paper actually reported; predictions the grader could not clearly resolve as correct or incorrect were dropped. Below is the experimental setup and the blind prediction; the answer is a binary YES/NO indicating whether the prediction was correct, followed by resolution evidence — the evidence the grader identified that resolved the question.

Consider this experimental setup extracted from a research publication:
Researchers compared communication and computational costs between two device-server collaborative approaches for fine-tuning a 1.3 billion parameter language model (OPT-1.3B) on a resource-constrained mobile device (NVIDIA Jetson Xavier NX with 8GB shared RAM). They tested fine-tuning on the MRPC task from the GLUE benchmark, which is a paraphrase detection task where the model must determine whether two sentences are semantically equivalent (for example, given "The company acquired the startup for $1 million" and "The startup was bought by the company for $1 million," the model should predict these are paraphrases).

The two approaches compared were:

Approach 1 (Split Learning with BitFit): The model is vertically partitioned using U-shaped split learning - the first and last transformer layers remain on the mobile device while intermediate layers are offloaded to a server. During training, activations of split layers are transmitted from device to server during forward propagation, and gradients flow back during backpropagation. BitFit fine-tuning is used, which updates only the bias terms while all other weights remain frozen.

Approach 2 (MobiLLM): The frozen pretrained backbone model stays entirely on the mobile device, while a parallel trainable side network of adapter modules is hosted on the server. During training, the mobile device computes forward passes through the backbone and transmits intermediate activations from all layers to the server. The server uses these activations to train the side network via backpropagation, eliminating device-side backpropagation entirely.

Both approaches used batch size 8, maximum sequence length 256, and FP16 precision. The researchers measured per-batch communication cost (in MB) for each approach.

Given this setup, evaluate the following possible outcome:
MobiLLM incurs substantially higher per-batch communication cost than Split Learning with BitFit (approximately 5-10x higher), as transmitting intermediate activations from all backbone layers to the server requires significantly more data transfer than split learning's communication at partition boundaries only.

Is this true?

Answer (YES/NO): YES